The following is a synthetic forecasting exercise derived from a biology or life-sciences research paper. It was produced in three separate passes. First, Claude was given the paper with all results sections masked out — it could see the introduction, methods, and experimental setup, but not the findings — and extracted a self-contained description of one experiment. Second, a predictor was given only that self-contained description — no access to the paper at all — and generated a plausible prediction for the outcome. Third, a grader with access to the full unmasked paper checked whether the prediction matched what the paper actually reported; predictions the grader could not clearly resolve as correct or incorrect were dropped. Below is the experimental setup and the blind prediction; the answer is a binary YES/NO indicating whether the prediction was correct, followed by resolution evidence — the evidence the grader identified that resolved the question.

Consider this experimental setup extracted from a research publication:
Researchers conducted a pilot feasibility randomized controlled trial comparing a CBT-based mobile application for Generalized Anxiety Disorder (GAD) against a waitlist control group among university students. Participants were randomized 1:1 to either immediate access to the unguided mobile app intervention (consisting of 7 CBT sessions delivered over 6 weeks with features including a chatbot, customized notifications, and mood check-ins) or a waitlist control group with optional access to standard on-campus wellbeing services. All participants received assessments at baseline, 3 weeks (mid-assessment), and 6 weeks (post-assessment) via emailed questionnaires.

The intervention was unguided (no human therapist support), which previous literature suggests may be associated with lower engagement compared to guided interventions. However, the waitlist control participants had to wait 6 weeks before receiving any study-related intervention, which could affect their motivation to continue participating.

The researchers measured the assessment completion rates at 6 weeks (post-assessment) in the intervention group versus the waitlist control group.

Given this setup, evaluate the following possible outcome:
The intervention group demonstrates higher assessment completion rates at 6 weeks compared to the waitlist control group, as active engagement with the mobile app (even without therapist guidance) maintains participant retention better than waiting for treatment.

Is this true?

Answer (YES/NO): NO